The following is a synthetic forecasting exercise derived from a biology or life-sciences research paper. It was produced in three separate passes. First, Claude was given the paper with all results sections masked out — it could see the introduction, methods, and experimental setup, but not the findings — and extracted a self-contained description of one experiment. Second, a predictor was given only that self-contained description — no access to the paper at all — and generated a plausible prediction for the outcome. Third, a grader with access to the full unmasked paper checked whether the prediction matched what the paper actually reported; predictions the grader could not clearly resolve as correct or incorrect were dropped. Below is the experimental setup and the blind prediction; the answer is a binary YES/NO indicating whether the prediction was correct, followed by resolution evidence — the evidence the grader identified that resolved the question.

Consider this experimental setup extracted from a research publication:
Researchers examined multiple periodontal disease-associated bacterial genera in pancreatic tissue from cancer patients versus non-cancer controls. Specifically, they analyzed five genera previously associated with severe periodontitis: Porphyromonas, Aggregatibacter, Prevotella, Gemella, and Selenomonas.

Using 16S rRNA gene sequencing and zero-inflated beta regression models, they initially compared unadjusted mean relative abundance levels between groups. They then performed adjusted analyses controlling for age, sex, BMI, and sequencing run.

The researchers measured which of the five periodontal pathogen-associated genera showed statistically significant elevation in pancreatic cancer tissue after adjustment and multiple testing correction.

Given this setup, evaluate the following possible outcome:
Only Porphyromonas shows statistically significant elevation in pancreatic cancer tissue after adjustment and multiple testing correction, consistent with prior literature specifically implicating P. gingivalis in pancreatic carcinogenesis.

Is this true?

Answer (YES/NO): NO